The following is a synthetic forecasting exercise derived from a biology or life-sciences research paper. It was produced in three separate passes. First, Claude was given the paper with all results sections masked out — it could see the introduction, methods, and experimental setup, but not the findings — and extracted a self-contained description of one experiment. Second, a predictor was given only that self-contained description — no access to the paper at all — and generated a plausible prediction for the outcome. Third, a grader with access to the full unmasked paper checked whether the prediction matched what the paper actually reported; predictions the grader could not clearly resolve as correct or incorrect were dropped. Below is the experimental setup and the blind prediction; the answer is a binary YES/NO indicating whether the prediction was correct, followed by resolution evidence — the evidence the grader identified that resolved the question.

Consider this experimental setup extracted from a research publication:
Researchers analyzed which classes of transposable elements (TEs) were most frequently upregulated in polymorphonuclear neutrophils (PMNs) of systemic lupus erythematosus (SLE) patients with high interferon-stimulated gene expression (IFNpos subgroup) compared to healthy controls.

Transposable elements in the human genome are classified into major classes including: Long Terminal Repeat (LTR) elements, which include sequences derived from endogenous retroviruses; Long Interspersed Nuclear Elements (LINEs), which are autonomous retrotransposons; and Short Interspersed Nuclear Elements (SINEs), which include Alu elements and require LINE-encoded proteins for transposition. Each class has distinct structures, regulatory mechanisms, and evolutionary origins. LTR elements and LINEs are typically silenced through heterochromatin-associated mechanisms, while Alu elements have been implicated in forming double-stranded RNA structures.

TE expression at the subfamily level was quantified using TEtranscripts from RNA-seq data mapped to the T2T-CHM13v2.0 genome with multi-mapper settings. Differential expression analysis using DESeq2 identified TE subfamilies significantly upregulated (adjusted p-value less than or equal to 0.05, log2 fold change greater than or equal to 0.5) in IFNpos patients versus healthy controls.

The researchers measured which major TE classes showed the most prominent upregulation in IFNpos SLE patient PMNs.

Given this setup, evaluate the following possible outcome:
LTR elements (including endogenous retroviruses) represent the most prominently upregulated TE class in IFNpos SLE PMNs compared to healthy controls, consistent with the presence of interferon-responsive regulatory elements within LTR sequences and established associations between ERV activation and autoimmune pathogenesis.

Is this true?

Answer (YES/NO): YES